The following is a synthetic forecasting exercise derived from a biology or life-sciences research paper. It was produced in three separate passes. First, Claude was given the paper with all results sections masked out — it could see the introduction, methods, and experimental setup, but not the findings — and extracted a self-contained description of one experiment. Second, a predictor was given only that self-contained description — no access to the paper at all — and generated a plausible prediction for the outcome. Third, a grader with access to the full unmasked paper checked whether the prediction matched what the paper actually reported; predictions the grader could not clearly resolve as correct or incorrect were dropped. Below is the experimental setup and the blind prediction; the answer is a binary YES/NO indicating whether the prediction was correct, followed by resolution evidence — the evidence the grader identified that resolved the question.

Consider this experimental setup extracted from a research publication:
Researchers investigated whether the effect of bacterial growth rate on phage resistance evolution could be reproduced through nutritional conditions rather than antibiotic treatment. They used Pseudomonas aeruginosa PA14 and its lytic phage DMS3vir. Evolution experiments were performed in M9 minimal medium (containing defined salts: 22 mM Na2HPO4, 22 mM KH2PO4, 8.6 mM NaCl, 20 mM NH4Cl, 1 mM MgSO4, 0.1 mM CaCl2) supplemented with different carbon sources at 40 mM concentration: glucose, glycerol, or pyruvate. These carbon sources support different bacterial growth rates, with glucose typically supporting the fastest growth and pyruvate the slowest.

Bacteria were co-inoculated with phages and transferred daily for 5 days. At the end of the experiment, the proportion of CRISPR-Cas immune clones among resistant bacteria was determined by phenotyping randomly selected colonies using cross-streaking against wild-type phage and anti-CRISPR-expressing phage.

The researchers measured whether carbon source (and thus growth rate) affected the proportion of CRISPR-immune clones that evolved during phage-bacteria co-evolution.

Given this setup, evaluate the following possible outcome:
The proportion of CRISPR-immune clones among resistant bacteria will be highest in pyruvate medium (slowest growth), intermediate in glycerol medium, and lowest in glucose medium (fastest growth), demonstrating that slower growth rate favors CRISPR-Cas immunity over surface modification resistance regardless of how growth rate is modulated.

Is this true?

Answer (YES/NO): NO